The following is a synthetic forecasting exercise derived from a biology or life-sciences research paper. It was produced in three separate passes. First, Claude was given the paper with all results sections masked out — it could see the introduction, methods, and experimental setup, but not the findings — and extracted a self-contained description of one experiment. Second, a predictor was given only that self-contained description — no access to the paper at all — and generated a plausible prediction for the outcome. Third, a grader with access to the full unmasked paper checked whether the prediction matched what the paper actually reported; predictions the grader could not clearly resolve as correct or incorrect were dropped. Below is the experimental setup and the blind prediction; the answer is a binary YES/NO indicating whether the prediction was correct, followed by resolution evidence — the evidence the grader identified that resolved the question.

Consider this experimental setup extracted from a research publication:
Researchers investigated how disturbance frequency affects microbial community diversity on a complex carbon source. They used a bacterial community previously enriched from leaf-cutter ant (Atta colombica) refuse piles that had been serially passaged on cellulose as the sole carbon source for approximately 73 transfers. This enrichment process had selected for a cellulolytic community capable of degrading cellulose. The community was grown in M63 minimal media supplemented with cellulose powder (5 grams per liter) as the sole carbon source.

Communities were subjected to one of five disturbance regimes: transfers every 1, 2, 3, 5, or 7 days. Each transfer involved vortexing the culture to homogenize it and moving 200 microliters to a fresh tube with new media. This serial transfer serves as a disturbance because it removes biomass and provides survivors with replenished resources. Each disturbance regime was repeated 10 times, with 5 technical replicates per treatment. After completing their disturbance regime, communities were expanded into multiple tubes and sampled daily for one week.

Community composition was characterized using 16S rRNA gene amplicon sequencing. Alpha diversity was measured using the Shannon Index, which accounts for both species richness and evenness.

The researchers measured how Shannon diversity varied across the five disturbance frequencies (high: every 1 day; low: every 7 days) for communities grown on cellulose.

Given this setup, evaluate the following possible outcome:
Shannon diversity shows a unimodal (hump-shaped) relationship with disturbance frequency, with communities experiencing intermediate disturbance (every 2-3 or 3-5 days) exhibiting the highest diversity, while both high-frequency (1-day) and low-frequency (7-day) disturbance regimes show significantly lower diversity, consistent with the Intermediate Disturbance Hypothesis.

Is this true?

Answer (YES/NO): YES